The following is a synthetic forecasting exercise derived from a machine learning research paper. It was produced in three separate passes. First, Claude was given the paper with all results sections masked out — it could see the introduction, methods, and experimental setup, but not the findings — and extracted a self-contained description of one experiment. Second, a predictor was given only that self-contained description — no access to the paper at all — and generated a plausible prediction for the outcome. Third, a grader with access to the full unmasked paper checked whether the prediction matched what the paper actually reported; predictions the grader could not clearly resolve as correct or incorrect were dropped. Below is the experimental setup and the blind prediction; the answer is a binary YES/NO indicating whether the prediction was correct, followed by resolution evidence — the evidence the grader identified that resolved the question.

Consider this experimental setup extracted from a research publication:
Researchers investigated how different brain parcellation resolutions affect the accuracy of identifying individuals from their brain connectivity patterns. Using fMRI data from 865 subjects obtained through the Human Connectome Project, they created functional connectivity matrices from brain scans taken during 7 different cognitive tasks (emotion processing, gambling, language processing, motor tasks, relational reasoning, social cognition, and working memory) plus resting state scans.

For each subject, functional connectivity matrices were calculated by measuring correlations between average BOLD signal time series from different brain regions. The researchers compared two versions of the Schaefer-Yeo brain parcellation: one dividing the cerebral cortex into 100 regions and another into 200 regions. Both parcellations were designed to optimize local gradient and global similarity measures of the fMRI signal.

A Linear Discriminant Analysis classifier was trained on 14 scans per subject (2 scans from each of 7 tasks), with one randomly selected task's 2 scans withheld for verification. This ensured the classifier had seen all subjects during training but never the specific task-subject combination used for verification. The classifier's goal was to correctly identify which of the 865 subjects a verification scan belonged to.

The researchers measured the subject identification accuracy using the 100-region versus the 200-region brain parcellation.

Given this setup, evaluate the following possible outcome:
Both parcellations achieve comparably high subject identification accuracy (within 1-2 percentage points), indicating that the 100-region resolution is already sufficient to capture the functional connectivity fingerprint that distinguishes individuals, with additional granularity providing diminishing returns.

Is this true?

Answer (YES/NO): NO